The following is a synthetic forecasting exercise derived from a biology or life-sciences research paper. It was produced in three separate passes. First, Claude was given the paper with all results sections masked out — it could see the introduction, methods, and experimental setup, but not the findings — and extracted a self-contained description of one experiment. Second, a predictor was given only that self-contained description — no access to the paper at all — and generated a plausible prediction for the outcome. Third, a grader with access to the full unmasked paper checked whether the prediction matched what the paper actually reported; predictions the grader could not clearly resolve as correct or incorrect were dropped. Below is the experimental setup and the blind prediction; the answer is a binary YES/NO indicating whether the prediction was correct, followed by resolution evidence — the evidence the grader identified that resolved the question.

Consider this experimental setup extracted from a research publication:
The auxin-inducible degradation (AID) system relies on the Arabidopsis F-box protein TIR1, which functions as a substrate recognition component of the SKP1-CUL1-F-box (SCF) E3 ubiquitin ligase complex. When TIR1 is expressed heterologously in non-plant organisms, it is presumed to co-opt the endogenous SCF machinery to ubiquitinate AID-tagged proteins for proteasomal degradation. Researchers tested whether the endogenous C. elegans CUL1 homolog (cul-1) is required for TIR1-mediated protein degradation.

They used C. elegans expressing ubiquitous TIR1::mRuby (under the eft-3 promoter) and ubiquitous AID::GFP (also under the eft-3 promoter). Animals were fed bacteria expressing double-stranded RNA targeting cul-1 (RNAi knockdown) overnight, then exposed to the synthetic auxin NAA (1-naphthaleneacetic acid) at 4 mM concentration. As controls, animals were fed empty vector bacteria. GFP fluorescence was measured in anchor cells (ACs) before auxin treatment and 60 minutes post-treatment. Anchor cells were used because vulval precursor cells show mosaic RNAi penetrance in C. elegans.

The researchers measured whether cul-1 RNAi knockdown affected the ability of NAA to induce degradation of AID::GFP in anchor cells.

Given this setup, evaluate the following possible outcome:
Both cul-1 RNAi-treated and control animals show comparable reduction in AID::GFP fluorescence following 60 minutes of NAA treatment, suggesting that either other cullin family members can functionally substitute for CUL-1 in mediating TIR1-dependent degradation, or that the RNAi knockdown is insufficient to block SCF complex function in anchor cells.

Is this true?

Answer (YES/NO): NO